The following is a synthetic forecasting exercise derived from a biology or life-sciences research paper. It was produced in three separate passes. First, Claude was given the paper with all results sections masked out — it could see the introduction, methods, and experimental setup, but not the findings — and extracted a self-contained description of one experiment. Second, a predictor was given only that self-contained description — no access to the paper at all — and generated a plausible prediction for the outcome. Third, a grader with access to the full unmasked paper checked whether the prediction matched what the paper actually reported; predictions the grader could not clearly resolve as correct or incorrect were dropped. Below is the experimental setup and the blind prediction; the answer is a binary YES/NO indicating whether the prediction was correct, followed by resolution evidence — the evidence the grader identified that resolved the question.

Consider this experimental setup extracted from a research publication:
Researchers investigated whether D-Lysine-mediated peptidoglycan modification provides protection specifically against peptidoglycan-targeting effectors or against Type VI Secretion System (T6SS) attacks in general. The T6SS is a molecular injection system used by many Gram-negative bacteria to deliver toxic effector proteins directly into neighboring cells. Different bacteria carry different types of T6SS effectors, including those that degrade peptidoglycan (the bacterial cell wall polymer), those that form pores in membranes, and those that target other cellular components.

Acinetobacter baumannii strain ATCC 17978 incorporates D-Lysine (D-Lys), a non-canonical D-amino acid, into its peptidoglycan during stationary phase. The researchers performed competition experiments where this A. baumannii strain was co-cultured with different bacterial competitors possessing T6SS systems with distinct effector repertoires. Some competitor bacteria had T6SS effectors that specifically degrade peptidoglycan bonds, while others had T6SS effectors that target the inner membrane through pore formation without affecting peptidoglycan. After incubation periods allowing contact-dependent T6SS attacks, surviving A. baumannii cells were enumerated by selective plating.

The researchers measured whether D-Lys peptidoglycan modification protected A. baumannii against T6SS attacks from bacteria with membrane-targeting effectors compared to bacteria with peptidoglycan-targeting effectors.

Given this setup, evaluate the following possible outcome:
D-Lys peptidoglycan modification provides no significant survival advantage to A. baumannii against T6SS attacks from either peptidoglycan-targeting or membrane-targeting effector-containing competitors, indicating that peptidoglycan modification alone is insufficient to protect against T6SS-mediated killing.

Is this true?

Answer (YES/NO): NO